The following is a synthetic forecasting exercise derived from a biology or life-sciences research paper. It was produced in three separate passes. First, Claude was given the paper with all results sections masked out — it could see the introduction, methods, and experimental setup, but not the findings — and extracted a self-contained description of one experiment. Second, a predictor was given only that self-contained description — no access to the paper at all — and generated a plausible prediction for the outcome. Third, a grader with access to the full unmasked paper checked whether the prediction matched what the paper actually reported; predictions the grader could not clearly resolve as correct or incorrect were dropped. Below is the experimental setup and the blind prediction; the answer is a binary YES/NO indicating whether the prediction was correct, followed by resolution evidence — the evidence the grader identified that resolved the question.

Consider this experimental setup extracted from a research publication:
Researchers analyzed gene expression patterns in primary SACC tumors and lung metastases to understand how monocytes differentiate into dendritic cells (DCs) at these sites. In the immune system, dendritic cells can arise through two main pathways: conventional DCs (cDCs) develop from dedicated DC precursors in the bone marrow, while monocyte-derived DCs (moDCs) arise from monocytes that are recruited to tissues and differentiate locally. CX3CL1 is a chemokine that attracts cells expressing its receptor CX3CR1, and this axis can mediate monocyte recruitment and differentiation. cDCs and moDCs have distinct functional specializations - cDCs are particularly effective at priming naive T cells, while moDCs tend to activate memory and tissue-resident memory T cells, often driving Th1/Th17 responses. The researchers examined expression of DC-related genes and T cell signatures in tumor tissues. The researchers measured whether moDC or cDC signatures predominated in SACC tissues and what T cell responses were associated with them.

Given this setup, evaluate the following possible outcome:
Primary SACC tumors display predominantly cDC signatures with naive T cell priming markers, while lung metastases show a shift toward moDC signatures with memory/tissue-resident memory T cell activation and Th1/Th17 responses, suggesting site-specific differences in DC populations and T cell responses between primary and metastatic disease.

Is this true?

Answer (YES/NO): NO